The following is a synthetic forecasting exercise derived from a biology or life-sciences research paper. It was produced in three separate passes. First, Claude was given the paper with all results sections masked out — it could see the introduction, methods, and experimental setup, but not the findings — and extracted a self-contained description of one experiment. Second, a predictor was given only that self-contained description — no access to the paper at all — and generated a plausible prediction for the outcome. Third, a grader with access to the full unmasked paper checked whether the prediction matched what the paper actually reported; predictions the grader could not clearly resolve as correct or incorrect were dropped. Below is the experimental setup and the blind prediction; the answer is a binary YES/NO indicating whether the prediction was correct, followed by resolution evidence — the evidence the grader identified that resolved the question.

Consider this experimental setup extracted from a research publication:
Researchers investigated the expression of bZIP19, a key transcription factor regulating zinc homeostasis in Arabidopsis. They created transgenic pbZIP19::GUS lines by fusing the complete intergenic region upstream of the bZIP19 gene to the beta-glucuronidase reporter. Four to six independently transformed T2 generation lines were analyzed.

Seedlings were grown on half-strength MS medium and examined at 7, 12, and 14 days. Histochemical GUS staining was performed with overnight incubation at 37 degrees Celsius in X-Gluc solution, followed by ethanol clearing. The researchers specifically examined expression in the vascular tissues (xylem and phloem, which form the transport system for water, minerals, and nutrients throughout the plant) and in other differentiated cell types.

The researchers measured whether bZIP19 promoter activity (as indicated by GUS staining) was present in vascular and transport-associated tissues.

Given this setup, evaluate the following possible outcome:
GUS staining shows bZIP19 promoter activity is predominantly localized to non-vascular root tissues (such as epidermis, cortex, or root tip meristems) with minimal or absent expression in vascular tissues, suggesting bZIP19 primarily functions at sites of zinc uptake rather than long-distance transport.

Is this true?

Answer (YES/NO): NO